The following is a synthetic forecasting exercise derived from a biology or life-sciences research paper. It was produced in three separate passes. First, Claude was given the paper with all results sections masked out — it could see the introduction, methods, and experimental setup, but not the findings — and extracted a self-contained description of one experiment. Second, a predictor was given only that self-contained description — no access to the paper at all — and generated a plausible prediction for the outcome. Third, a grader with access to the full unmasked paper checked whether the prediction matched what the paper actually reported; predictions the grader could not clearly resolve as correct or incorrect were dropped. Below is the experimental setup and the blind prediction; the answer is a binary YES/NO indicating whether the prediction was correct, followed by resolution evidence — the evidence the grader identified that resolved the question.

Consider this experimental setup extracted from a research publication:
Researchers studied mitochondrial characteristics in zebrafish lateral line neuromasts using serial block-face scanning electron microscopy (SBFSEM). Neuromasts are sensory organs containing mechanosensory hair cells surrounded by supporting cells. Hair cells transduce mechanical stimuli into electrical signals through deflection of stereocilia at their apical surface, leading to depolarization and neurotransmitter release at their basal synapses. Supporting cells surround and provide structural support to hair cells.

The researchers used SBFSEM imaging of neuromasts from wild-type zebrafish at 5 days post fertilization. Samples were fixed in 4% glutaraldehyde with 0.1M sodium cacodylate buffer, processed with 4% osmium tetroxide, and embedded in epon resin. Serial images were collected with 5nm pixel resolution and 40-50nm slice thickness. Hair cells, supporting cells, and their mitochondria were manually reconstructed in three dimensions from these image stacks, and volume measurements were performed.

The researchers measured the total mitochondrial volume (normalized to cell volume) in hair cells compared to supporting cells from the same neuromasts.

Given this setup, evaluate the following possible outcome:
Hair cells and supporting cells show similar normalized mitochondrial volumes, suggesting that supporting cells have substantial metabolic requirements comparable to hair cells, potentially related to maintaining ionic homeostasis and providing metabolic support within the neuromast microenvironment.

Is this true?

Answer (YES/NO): NO